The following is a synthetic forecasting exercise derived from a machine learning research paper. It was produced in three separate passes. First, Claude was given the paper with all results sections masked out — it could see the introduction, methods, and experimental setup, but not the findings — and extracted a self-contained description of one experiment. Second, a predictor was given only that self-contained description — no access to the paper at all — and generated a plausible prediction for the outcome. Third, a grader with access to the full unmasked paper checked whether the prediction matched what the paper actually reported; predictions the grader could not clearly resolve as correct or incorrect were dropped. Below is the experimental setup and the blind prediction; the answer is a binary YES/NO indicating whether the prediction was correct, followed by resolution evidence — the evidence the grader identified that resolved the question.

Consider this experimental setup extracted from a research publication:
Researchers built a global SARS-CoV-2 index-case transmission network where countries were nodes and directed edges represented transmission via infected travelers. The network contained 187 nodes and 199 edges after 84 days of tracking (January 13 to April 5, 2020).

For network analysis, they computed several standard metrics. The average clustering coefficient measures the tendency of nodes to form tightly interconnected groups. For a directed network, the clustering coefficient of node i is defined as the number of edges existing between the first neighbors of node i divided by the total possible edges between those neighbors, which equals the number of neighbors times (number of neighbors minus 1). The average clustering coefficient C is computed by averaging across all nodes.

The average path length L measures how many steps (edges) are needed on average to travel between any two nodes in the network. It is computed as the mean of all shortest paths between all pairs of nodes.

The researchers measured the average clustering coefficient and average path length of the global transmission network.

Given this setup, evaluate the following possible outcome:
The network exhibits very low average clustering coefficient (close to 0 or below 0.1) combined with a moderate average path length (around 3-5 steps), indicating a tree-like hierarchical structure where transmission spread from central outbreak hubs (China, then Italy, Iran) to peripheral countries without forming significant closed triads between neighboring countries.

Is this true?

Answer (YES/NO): NO